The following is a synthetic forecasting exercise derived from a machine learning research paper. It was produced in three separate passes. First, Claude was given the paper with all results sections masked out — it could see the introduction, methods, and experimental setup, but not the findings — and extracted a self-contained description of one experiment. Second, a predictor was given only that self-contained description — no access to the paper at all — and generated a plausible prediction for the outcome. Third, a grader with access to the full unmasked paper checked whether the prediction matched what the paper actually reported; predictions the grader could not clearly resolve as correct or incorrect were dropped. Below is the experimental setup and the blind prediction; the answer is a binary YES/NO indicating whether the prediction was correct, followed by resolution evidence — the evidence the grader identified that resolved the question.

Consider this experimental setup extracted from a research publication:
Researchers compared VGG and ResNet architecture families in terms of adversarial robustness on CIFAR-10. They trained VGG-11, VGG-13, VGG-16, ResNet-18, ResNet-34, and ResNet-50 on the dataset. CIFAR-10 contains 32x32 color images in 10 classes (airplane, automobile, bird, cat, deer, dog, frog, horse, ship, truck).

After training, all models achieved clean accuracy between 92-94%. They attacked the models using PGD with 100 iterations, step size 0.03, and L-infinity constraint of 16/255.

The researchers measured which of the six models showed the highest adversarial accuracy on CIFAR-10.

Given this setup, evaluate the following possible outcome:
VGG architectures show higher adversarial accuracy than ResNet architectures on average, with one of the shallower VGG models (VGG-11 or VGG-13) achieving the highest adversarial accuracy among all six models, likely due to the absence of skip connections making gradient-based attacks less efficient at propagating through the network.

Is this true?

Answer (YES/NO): NO